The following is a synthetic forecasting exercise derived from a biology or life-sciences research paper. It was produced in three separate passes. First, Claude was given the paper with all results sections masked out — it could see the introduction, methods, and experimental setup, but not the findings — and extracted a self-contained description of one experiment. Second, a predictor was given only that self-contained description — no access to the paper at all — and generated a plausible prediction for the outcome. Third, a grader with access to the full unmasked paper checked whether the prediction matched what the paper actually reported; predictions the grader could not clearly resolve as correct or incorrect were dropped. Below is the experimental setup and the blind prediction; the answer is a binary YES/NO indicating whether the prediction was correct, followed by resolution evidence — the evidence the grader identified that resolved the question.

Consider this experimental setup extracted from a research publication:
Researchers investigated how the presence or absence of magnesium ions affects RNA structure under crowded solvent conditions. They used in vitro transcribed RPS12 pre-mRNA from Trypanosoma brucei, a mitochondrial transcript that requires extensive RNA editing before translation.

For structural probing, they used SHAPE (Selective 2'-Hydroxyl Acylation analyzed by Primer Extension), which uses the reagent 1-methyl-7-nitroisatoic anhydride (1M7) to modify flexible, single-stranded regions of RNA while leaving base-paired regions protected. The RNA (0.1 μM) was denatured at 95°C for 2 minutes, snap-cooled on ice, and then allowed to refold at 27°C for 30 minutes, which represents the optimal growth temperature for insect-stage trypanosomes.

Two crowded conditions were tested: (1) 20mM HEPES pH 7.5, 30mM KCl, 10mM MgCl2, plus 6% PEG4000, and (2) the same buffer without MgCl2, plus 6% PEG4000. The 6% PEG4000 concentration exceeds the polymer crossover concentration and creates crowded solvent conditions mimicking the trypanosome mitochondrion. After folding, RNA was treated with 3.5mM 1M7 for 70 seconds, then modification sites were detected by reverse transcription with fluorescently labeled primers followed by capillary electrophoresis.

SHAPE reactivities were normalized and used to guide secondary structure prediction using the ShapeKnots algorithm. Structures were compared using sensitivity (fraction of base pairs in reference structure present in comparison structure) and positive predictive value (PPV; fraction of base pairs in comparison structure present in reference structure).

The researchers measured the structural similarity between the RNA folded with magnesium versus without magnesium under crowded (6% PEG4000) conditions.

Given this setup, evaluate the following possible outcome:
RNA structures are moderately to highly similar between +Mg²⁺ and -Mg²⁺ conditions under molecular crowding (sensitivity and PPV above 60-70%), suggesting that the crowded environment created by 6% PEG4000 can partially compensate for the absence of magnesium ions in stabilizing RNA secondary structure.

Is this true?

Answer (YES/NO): NO